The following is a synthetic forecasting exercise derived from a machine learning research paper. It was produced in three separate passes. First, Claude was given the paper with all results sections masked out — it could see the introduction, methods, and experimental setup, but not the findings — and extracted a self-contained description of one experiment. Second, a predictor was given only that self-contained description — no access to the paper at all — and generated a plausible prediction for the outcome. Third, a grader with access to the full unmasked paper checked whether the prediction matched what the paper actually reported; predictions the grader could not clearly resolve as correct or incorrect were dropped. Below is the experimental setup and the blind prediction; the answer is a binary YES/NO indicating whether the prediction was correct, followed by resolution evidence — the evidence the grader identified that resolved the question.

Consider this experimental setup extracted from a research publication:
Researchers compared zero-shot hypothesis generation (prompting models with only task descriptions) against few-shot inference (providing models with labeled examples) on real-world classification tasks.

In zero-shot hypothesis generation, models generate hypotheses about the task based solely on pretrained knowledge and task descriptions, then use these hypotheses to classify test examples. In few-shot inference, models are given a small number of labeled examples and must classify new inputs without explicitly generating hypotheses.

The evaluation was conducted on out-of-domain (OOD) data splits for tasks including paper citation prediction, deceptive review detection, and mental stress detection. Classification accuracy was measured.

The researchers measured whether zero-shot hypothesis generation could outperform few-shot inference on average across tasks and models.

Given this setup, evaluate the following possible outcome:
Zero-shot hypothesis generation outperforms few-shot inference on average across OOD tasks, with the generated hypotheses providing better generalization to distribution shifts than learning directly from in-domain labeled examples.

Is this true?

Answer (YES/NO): NO